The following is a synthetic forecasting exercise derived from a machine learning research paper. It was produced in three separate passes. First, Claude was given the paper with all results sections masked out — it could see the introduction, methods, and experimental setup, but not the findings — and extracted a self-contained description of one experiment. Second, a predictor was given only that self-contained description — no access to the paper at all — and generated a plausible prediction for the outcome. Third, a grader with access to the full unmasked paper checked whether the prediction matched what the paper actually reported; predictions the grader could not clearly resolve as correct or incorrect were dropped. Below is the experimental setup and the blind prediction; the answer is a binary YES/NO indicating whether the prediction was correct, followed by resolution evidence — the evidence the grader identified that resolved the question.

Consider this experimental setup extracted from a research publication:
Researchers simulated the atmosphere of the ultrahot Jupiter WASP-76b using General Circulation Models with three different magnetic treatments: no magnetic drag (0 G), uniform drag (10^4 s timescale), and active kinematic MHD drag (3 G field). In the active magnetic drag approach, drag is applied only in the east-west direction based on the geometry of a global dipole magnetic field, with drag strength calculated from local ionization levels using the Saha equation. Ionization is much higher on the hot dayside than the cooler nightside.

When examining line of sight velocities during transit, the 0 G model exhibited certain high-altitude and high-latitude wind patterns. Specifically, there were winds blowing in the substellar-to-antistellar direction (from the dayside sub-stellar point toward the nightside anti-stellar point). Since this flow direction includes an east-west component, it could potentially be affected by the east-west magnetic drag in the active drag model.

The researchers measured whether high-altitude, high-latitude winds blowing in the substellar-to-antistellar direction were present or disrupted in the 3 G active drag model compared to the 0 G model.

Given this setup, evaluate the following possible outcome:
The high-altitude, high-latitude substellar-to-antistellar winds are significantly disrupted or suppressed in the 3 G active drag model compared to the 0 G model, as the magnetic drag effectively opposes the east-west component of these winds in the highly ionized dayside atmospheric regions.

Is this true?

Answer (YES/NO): YES